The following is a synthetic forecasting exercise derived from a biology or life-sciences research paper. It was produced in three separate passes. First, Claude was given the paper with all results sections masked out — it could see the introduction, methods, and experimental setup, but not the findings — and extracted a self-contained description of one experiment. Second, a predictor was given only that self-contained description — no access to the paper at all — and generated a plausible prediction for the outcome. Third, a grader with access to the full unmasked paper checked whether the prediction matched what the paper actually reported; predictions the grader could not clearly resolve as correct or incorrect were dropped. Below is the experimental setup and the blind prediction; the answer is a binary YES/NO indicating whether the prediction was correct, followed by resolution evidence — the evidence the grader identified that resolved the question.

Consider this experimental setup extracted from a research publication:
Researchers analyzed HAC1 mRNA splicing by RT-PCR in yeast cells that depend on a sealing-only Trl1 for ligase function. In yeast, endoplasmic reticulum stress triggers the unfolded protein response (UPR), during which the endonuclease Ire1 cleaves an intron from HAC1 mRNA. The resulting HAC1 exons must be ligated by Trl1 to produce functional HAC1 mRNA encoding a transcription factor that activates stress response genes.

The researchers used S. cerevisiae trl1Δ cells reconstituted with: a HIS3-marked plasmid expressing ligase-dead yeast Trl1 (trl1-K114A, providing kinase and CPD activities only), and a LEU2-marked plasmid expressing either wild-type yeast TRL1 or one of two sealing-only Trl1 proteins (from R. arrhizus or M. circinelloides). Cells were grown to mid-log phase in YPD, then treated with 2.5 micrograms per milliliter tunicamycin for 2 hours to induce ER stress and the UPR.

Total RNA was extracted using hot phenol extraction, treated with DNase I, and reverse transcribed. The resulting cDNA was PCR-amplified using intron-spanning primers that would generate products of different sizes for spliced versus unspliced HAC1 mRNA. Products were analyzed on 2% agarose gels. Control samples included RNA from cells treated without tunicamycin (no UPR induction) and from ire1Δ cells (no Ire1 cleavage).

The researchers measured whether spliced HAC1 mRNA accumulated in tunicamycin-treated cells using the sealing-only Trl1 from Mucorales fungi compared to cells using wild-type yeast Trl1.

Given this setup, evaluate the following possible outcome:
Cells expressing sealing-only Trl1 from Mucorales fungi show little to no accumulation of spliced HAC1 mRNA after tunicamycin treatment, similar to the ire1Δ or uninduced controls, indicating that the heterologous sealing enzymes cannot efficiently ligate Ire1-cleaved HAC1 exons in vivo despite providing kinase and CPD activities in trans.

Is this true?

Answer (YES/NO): NO